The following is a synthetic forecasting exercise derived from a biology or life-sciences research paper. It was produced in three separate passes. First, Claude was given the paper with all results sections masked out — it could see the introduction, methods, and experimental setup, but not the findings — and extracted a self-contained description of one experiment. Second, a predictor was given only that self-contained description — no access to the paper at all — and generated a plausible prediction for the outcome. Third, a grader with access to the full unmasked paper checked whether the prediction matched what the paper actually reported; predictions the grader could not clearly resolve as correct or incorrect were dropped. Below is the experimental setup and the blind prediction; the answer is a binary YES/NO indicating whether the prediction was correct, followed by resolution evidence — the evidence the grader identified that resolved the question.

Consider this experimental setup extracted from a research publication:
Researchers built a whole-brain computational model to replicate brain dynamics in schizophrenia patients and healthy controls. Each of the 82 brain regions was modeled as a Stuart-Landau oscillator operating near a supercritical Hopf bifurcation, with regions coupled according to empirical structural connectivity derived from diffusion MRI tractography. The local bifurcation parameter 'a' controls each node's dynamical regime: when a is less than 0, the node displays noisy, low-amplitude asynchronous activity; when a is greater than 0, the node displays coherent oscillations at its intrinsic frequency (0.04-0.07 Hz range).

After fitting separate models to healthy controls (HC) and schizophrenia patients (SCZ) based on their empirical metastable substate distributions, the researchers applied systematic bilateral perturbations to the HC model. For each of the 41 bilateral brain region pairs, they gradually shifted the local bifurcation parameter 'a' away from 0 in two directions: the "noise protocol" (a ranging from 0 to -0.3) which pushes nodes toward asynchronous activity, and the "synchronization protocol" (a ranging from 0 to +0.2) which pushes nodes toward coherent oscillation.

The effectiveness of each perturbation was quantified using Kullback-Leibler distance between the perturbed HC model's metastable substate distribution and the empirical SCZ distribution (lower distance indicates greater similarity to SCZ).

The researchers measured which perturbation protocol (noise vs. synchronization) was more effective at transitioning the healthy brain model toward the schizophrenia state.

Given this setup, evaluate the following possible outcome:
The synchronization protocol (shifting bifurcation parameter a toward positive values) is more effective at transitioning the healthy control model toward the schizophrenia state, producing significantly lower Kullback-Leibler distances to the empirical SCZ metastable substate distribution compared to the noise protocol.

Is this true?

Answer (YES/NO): YES